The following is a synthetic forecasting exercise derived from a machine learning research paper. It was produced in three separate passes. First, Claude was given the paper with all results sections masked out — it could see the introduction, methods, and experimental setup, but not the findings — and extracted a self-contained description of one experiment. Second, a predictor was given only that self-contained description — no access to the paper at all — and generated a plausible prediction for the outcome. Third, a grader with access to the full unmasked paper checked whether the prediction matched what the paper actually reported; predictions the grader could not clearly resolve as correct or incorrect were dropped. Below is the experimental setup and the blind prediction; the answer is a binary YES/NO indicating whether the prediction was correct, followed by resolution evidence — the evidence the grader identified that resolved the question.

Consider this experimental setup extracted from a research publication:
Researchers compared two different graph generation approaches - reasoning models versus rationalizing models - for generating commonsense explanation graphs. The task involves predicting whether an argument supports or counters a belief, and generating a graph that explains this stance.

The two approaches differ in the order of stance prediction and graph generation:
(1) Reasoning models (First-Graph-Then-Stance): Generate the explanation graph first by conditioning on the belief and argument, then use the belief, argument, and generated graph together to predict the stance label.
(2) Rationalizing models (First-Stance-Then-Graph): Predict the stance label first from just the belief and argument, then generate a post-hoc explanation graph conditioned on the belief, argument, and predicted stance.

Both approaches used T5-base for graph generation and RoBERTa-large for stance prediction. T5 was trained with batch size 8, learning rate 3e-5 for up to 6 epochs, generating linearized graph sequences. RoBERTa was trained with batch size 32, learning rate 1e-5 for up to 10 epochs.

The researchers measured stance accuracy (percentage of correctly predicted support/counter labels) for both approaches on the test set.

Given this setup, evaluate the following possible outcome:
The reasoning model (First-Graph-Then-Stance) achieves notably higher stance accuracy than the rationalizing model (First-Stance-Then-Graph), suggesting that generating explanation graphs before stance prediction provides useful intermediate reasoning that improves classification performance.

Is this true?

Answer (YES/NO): NO